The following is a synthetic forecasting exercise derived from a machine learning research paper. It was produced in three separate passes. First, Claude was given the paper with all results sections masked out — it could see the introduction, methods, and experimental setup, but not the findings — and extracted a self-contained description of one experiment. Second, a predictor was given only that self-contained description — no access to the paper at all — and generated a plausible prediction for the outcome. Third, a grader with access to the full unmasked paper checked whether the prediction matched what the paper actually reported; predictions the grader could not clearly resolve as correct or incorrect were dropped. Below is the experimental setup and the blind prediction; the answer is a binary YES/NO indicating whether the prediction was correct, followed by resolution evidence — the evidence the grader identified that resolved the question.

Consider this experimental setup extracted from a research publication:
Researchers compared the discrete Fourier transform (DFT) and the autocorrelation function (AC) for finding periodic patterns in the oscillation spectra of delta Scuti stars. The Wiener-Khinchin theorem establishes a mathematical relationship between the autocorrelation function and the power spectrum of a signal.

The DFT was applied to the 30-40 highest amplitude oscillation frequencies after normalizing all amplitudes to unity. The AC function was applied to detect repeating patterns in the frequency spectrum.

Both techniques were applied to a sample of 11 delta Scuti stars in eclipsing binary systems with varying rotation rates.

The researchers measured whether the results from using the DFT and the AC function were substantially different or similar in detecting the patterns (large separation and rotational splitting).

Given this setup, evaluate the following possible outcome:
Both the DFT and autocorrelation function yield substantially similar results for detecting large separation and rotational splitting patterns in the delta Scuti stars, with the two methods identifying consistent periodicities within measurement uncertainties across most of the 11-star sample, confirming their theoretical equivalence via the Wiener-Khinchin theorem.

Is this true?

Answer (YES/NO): YES